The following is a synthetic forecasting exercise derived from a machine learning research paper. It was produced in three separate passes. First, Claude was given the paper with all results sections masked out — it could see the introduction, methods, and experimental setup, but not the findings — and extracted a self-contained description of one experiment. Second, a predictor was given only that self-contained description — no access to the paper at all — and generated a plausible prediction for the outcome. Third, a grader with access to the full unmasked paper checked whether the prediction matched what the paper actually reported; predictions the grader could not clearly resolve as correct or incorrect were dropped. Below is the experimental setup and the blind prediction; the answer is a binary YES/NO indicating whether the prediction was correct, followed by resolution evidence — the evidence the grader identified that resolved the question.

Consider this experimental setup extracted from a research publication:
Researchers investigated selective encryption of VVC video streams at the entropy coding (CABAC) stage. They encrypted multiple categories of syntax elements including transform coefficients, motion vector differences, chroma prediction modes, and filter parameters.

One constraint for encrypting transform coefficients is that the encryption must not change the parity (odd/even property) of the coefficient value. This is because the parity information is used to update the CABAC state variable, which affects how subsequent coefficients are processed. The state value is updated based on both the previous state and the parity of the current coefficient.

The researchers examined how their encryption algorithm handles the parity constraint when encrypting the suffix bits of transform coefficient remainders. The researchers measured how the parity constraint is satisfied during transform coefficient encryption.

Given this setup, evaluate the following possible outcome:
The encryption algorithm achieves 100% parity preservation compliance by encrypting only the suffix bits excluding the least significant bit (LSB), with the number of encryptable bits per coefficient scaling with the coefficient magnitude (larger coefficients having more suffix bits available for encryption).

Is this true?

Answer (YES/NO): NO